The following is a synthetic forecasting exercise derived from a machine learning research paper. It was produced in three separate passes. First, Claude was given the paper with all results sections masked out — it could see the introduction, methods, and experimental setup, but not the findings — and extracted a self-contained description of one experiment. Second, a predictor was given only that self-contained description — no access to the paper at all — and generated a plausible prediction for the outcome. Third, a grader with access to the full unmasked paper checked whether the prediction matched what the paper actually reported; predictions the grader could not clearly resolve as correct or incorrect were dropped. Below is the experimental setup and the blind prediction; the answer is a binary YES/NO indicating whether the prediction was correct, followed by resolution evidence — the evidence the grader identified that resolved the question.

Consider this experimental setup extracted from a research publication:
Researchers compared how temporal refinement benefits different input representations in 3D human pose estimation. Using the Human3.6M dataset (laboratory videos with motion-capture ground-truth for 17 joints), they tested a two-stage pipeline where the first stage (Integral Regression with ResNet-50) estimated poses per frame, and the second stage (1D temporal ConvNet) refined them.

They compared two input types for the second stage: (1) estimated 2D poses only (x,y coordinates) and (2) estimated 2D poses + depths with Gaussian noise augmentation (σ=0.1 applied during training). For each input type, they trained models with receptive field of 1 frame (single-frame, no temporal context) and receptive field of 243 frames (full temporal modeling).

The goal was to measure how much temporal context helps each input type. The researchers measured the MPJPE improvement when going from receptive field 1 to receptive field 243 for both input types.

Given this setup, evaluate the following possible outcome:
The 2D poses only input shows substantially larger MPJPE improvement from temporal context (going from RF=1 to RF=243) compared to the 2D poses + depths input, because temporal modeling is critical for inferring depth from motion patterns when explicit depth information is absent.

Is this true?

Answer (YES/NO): NO